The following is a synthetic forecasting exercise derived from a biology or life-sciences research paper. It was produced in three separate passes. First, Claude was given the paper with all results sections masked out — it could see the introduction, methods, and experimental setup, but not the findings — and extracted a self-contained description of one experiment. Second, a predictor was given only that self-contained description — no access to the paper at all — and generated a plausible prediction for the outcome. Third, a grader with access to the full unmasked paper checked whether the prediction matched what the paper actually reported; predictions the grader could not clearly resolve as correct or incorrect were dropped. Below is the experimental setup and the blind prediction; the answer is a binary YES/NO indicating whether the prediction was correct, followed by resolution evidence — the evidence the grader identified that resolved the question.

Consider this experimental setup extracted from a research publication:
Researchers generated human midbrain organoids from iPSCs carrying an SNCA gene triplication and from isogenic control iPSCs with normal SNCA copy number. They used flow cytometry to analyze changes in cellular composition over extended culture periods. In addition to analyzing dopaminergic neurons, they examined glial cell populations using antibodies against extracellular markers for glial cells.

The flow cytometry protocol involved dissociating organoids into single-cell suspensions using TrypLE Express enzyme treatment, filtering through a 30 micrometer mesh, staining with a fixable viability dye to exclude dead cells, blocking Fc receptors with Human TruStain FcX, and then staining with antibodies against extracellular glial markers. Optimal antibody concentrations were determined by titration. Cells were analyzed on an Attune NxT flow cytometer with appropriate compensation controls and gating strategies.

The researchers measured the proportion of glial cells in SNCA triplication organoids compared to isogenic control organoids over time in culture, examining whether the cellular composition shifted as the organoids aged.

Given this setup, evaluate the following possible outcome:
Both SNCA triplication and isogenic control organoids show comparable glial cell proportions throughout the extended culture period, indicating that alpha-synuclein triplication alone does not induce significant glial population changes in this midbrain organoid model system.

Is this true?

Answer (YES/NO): NO